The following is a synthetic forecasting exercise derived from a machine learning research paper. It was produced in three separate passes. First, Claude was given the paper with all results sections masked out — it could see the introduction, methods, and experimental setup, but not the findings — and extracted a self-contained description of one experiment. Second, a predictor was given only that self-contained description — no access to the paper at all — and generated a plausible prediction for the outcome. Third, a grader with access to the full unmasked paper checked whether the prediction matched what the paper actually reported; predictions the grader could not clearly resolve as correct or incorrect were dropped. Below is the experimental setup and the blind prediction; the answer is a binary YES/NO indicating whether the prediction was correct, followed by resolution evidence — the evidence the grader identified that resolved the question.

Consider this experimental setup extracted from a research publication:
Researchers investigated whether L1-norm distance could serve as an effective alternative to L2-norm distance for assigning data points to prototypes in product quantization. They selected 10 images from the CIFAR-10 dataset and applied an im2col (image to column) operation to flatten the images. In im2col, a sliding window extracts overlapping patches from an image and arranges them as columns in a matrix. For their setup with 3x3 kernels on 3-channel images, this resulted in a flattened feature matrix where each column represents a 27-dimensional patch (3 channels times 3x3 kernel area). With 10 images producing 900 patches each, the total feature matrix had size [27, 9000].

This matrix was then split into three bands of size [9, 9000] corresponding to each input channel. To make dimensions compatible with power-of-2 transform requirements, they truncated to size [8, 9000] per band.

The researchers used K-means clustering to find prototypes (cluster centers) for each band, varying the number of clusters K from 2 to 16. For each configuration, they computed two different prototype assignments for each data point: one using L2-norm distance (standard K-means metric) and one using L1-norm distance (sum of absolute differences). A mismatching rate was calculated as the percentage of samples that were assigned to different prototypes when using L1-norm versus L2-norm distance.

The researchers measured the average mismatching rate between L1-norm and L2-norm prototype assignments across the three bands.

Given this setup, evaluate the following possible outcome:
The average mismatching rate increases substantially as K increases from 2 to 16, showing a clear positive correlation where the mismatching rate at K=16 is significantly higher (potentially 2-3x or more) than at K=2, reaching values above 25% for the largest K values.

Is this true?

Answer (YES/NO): NO